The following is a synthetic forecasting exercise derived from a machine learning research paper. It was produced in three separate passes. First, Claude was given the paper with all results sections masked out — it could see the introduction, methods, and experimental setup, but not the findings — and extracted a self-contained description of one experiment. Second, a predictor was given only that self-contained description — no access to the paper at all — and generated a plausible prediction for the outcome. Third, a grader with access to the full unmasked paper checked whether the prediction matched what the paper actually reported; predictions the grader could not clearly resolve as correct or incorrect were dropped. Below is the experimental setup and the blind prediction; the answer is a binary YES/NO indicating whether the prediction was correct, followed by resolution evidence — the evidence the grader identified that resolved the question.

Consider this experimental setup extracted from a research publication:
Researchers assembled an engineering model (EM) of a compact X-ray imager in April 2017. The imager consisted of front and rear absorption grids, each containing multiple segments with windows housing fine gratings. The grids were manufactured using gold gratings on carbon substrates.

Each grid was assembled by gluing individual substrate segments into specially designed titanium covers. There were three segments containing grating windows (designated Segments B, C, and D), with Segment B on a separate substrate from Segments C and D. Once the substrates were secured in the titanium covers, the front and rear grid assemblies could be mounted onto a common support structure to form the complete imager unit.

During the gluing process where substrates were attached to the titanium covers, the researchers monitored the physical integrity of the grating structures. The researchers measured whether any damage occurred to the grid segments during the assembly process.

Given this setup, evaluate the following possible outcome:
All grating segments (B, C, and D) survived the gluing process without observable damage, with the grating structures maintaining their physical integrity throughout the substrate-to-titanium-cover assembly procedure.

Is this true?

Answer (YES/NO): NO